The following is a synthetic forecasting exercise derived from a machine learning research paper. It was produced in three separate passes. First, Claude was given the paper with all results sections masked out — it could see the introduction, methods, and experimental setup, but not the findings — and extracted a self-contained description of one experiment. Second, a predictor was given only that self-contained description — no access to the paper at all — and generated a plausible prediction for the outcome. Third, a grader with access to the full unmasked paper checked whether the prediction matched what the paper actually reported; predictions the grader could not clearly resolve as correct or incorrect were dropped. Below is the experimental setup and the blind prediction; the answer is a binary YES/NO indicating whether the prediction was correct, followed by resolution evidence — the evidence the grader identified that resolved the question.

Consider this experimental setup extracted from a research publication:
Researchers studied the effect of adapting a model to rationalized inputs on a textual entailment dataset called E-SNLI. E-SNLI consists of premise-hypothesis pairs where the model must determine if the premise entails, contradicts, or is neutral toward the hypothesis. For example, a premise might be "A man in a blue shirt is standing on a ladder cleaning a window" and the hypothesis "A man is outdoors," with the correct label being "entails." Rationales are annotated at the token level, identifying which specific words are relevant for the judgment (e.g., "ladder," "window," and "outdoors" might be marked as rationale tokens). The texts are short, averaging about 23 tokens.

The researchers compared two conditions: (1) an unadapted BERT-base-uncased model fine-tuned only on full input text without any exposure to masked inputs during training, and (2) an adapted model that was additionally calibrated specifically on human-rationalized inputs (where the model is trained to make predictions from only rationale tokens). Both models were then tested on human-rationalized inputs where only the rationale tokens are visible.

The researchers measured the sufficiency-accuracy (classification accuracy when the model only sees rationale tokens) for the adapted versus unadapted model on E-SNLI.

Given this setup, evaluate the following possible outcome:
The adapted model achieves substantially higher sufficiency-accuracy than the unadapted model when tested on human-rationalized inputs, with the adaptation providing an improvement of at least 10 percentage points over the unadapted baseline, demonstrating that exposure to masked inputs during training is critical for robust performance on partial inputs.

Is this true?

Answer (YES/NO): YES